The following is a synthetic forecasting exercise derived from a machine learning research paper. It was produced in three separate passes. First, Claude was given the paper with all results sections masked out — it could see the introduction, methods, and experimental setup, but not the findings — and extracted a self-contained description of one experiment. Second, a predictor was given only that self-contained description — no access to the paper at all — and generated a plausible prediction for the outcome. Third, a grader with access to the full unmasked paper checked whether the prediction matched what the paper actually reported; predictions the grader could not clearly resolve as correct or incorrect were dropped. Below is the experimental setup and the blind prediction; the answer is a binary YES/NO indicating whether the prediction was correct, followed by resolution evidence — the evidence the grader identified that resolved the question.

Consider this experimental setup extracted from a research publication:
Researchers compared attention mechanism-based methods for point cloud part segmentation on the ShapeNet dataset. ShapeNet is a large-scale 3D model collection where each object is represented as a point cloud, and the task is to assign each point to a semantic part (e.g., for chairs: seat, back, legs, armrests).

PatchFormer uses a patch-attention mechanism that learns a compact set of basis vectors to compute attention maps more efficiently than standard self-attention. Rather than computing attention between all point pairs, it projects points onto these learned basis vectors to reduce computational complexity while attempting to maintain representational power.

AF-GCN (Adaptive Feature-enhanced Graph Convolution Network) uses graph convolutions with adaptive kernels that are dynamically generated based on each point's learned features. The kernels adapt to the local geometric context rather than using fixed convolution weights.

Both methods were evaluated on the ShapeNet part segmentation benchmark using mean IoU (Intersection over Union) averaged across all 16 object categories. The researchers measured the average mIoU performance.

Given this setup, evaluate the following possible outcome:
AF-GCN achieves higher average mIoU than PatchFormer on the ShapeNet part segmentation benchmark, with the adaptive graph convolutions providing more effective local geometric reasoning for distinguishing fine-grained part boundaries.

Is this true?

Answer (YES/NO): YES